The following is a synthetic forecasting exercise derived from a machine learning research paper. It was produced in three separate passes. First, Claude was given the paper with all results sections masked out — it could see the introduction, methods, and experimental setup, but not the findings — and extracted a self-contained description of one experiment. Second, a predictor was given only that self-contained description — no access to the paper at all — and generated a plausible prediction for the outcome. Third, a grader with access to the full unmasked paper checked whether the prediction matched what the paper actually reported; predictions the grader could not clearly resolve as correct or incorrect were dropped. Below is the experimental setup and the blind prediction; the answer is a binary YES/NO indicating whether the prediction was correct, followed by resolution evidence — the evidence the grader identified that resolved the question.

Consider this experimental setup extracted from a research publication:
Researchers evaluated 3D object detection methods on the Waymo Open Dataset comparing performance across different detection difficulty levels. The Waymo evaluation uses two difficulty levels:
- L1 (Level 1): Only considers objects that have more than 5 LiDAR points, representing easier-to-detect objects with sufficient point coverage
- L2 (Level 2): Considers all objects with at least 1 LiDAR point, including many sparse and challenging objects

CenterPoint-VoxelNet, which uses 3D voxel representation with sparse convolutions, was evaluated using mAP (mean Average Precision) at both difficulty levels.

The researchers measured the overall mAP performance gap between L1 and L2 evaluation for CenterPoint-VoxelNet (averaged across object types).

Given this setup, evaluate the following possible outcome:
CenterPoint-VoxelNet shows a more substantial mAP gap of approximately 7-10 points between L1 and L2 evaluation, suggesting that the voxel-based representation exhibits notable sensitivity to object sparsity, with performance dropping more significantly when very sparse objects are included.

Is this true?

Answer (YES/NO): NO